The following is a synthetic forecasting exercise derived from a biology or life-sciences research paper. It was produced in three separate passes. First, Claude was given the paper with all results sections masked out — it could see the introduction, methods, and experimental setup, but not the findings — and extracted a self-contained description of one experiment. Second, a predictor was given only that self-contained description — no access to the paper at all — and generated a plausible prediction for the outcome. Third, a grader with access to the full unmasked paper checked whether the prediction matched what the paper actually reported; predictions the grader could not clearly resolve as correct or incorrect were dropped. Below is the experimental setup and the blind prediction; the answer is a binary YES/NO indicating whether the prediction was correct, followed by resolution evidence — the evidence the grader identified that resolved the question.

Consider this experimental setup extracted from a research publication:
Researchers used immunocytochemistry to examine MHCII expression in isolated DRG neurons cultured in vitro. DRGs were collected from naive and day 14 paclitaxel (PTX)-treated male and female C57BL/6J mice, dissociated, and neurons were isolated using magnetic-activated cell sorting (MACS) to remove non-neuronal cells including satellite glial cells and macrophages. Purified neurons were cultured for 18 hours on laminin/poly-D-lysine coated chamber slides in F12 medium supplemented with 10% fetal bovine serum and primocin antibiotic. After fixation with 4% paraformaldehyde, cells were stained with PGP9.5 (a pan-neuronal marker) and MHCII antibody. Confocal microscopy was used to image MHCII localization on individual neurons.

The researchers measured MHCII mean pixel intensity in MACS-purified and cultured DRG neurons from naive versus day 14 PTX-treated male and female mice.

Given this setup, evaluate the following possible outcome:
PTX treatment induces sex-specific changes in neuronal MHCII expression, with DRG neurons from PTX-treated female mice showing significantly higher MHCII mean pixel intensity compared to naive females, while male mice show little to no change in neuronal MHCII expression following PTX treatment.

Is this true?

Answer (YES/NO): YES